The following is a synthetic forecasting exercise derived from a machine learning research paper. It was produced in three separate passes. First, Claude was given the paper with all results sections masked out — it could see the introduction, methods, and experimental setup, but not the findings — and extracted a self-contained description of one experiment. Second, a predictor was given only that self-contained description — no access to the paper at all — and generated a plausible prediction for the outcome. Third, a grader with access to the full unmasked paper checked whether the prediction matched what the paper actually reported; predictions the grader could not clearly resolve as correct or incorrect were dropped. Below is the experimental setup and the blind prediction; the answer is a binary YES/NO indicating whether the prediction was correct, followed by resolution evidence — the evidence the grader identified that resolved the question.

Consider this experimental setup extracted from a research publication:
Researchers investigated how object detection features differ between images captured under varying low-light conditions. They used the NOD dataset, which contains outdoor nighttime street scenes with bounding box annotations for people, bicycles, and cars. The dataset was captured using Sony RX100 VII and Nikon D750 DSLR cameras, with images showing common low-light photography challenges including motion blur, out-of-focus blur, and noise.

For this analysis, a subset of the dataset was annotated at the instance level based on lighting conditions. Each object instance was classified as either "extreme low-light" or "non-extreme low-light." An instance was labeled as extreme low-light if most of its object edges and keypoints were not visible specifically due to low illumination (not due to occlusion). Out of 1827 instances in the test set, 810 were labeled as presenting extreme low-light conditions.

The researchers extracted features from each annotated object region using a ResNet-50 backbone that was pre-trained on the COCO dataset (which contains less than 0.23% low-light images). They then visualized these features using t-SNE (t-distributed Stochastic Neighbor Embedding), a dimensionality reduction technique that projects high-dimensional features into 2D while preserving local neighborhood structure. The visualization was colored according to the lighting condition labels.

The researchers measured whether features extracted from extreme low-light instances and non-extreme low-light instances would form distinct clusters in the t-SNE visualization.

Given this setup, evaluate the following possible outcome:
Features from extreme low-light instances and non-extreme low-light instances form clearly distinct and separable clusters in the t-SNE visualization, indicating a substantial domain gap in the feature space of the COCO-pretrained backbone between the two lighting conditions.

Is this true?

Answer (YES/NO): NO